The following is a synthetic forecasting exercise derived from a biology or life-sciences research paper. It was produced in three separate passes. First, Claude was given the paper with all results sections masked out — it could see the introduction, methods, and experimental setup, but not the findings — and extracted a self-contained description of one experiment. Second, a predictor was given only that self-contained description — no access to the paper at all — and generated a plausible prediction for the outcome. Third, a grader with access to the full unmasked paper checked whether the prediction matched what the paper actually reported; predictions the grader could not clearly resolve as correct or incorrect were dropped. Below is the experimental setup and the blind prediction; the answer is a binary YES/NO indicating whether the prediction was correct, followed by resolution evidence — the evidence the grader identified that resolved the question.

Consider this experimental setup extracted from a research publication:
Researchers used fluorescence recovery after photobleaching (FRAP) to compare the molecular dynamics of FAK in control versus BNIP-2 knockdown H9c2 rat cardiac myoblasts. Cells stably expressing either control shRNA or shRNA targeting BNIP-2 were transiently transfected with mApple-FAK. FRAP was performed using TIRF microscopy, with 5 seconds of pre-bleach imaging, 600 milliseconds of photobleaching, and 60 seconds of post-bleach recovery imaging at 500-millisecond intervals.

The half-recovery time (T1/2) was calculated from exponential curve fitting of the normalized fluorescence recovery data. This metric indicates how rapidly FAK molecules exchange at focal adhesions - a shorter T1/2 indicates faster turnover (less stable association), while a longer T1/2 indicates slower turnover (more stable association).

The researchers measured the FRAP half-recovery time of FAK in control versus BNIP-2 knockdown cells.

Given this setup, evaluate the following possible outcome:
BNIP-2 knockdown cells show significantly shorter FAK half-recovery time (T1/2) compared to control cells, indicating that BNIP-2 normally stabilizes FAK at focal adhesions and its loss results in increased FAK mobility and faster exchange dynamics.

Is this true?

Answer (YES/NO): YES